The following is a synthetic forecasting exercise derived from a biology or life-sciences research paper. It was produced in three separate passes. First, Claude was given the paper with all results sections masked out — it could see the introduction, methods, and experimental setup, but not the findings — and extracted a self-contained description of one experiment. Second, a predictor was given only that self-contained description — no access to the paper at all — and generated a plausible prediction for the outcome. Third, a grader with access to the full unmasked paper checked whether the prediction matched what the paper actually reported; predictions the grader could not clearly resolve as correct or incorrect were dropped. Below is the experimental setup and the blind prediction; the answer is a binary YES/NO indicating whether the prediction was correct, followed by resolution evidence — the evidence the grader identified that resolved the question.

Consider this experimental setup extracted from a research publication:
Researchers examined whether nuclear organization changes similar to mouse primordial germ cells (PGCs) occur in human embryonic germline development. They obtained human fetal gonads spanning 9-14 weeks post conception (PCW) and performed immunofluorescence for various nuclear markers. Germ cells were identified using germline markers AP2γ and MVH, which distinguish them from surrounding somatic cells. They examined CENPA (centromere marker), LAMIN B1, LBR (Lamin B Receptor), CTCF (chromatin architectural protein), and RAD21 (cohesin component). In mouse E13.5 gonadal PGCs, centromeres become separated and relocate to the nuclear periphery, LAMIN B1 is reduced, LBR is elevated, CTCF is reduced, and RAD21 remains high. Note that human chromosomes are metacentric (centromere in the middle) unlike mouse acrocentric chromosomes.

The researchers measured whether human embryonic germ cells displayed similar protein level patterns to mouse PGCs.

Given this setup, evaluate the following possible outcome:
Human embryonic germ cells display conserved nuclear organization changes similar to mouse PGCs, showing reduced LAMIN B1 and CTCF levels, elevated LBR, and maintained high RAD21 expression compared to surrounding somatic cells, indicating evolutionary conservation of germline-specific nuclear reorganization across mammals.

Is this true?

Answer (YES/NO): YES